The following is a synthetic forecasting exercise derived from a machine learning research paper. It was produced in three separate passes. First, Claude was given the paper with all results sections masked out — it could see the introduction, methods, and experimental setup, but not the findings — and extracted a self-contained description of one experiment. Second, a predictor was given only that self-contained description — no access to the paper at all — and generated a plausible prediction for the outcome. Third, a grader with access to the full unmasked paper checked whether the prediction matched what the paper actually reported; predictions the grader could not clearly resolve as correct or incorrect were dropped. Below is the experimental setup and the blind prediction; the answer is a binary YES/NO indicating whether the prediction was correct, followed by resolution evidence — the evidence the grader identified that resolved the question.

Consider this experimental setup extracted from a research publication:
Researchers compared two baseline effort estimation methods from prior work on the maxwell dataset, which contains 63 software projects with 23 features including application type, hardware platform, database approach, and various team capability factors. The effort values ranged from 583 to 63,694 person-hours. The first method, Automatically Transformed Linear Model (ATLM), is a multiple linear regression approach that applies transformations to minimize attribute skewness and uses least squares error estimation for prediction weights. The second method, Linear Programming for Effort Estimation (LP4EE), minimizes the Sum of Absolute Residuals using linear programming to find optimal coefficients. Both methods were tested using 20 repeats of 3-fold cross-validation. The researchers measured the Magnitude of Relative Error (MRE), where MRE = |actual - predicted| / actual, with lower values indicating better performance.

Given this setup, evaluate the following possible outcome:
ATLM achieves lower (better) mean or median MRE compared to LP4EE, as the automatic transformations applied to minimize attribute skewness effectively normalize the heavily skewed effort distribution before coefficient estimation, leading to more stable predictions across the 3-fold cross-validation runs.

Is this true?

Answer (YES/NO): NO